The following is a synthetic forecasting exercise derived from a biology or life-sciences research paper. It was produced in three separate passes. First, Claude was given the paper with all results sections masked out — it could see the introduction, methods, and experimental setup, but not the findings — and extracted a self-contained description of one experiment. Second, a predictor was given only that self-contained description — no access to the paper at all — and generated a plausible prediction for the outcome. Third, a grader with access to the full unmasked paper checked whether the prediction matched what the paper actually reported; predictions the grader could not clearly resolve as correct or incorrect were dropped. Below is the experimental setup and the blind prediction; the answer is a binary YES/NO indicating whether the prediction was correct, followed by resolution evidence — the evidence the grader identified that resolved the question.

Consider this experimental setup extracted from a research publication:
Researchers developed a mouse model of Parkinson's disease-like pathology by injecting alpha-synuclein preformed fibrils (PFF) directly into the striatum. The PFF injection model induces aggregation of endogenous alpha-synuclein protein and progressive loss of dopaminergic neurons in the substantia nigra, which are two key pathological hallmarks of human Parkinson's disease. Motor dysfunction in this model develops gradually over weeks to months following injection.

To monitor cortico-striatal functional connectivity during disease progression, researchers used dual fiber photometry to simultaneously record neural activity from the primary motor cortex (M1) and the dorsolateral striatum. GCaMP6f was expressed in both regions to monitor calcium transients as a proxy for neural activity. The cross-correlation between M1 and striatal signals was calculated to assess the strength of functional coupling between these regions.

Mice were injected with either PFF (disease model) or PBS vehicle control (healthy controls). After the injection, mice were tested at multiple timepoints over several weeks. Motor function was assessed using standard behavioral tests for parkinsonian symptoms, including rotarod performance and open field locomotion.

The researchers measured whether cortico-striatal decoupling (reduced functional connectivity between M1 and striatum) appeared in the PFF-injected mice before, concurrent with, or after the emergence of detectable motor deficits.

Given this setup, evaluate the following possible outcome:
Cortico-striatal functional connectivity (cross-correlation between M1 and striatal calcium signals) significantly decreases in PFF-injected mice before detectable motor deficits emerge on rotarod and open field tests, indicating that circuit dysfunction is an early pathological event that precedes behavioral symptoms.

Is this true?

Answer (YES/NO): YES